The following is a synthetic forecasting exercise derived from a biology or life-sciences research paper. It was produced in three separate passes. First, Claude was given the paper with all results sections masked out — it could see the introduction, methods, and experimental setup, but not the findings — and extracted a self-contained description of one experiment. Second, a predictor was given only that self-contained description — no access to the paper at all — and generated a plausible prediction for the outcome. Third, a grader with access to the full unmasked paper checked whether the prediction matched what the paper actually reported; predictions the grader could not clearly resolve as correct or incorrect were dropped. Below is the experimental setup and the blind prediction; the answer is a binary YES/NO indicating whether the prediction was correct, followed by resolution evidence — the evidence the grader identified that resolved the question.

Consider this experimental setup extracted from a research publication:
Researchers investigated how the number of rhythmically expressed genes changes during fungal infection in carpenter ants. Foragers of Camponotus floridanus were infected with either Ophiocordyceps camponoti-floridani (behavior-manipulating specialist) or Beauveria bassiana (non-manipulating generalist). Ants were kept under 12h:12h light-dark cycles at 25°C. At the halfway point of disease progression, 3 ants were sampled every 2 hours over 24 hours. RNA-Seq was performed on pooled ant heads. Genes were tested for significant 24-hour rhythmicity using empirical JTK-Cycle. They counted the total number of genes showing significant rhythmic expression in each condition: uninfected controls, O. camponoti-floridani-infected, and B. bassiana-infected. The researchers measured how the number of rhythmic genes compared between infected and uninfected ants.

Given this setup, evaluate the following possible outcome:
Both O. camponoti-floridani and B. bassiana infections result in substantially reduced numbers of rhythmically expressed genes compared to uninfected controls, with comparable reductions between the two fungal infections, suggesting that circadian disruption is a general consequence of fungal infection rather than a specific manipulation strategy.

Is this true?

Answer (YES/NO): NO